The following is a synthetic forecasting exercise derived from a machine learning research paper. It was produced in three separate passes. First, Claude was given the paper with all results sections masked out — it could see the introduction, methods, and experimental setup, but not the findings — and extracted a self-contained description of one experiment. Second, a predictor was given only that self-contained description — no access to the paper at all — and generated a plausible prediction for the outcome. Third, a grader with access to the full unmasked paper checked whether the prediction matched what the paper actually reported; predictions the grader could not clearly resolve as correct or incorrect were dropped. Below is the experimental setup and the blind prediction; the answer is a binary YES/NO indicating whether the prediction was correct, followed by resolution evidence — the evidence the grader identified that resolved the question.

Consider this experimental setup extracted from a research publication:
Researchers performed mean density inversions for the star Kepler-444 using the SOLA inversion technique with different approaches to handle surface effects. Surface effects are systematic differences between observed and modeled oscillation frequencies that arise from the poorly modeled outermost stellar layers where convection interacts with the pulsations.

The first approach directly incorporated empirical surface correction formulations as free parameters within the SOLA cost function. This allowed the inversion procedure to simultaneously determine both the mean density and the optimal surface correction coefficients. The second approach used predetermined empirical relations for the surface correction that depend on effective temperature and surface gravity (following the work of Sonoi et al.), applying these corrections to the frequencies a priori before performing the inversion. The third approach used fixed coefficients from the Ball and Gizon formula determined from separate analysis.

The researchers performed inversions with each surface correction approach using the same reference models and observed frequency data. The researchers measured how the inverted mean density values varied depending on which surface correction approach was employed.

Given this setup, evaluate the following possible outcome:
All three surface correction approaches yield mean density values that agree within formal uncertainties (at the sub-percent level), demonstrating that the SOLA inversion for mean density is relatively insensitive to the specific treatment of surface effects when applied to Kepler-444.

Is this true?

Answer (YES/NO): NO